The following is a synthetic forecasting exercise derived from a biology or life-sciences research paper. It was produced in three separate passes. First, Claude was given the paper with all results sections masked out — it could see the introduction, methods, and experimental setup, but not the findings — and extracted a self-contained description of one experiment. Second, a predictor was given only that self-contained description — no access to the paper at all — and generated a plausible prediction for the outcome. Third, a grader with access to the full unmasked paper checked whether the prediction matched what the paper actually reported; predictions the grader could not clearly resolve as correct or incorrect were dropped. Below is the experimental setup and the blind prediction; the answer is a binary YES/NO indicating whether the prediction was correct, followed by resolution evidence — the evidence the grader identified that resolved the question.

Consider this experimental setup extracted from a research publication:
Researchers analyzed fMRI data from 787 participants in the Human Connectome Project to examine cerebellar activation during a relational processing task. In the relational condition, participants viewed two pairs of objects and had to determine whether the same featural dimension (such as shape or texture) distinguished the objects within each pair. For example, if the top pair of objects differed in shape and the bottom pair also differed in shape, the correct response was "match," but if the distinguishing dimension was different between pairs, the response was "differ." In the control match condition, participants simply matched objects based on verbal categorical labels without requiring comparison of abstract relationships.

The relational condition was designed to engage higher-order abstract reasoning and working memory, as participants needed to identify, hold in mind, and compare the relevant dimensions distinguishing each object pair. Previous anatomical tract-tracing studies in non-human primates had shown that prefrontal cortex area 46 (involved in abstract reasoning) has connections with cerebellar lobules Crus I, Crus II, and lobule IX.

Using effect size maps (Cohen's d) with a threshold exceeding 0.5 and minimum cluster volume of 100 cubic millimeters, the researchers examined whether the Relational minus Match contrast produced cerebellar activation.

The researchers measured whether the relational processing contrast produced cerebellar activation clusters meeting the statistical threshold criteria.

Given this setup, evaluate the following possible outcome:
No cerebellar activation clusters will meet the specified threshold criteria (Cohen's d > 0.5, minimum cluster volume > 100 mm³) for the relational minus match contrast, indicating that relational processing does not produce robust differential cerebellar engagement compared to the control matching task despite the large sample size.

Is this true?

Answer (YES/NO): YES